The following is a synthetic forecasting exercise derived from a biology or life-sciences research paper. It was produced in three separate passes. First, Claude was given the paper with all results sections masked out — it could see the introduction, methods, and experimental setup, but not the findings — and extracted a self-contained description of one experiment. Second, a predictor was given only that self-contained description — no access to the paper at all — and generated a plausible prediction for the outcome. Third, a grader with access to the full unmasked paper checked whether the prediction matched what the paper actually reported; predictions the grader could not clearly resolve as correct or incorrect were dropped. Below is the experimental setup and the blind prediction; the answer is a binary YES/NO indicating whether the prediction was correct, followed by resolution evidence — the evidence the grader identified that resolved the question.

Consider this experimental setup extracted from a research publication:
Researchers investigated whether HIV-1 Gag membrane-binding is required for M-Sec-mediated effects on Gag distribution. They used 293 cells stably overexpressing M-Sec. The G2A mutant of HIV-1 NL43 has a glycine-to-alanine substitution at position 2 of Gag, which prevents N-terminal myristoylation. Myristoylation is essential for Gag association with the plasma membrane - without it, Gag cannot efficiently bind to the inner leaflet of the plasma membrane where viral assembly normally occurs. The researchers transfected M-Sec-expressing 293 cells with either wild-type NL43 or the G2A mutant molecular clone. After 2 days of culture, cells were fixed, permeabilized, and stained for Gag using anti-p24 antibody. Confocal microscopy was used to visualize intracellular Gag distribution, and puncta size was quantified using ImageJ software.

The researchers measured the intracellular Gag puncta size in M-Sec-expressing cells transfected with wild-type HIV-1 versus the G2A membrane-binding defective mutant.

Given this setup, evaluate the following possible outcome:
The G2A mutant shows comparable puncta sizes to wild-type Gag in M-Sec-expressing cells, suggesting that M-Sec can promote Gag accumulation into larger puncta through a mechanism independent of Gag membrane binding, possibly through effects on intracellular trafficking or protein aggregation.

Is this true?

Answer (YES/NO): NO